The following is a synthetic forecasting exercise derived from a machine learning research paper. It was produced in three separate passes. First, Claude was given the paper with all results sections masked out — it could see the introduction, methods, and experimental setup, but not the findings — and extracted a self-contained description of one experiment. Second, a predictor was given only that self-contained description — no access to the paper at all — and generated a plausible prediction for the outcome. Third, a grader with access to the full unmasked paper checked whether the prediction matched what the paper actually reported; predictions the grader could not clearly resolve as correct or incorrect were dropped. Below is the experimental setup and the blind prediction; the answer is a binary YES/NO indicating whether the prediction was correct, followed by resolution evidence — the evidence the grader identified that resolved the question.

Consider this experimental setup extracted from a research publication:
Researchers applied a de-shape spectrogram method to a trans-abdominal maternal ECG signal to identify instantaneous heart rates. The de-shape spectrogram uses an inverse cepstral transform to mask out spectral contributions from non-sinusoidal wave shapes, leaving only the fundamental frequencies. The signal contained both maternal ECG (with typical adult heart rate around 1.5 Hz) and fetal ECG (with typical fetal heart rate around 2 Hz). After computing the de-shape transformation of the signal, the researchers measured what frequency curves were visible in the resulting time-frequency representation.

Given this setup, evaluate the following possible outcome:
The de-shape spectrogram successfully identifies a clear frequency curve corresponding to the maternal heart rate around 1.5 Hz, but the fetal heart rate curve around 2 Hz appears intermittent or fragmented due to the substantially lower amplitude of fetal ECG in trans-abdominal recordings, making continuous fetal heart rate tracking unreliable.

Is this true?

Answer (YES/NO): NO